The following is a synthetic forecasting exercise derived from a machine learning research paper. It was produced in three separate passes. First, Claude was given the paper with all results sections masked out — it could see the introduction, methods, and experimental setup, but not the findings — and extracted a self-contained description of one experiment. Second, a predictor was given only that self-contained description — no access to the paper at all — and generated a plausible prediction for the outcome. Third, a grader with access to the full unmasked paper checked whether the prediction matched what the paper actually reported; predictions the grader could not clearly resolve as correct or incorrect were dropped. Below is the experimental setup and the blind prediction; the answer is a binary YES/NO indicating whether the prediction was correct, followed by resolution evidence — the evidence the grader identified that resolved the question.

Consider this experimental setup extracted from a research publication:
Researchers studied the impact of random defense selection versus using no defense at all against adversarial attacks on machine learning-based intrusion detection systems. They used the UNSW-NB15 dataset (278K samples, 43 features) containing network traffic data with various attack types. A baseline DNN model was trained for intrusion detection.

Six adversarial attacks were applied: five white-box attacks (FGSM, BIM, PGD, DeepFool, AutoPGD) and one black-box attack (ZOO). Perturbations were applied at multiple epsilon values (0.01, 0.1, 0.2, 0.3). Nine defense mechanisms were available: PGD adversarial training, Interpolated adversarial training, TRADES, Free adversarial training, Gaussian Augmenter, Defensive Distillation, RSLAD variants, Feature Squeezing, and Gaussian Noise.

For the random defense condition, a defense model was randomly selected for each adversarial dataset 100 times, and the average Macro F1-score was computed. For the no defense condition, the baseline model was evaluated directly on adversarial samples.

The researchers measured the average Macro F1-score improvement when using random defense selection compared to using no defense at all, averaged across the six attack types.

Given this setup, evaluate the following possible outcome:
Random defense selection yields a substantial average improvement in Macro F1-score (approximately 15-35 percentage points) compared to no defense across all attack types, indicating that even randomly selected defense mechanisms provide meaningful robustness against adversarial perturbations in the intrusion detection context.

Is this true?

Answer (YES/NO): YES